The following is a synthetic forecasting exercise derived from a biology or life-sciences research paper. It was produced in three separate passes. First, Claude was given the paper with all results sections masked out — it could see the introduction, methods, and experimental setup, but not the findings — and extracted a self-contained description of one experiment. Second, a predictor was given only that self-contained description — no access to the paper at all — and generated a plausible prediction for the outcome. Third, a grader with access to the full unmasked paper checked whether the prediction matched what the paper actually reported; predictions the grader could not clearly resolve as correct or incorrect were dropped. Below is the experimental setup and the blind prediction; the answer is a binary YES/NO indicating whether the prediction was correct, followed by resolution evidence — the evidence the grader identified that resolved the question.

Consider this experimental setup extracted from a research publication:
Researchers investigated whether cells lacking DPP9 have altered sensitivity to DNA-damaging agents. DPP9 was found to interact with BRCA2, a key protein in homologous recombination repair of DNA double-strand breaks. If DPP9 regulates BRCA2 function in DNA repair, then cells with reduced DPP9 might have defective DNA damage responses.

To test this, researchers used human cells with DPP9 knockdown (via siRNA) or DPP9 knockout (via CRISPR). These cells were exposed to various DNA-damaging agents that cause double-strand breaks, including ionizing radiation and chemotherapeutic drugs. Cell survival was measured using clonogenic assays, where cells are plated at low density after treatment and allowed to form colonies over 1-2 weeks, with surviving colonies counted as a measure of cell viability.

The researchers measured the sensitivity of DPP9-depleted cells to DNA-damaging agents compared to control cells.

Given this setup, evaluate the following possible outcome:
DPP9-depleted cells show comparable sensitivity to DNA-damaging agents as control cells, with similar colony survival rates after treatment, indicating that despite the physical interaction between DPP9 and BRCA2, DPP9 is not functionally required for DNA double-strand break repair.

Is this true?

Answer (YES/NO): NO